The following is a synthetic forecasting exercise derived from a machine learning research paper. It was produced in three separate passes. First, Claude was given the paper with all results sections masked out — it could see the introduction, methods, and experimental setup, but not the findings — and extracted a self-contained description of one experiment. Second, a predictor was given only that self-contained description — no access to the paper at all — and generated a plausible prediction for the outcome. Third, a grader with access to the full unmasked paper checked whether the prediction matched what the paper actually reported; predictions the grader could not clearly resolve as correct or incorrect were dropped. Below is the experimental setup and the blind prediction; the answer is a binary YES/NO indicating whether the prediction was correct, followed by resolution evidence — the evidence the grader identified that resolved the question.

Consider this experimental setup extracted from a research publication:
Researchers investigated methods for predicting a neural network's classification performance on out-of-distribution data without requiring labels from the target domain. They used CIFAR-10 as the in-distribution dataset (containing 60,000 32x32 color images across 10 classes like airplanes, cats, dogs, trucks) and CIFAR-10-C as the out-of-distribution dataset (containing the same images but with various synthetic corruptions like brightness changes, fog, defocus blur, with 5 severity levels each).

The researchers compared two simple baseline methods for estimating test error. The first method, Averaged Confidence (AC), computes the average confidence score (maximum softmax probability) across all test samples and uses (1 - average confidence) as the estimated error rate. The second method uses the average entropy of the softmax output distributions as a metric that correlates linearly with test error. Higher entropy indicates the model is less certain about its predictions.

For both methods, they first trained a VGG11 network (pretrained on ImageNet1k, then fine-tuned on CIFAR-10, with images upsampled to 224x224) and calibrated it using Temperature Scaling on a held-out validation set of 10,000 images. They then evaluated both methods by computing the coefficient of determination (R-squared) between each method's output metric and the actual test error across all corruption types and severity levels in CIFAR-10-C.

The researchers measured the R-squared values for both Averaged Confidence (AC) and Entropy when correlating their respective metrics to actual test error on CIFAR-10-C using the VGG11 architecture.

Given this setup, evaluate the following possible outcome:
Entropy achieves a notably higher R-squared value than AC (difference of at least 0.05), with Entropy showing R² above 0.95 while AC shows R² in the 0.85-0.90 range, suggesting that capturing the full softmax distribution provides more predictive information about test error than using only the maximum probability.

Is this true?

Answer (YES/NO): NO